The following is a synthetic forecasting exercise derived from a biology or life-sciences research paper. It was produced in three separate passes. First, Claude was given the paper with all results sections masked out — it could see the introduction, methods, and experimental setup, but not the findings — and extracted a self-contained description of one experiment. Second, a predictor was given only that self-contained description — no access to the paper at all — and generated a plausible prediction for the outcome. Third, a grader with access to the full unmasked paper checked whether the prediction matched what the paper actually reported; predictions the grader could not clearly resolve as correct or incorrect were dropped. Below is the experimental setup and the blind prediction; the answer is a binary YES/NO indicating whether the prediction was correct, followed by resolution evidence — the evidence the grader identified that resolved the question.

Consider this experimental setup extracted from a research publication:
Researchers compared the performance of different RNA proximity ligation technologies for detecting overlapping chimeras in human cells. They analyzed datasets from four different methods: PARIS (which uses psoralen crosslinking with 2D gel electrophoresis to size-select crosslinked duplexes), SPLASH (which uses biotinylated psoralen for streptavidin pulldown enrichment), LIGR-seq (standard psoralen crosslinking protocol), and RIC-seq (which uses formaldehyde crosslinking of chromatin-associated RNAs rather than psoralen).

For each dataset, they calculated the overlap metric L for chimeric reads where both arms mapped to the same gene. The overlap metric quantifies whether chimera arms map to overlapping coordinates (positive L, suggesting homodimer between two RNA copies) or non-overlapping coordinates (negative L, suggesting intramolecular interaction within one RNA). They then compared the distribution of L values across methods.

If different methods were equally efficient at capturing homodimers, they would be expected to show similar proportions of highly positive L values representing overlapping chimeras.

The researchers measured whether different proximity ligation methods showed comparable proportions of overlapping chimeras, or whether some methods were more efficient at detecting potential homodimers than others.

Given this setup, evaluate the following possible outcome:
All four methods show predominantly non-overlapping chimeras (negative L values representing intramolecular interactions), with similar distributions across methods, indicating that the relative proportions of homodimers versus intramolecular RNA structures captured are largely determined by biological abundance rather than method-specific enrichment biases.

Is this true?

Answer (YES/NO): NO